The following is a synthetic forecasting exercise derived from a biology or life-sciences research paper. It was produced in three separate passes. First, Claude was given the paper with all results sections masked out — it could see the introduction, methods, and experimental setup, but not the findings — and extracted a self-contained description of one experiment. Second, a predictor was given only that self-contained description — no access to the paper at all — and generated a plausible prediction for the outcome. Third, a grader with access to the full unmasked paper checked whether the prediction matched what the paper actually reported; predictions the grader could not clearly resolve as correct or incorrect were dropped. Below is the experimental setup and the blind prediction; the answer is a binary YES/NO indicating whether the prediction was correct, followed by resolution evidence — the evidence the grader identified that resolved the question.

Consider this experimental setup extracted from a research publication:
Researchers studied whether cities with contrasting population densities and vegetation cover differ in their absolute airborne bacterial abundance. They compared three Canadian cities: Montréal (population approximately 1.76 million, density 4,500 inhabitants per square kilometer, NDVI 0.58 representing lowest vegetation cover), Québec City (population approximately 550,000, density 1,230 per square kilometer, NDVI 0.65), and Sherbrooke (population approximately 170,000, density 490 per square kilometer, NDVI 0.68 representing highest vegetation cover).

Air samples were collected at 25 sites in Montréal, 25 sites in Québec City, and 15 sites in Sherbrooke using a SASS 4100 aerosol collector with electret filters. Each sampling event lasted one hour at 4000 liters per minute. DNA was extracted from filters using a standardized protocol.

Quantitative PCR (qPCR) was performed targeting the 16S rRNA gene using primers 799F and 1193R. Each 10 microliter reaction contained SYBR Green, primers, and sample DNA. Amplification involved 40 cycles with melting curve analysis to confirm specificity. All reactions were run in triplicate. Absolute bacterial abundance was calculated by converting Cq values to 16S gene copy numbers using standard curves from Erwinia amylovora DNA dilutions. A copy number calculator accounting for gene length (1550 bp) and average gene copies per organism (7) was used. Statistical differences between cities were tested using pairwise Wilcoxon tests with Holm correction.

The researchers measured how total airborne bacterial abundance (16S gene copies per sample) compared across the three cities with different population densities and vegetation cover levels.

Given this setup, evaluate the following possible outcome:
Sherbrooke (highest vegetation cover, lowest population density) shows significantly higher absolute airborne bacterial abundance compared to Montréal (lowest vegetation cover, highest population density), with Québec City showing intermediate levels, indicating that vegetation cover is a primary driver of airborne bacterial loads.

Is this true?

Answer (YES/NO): NO